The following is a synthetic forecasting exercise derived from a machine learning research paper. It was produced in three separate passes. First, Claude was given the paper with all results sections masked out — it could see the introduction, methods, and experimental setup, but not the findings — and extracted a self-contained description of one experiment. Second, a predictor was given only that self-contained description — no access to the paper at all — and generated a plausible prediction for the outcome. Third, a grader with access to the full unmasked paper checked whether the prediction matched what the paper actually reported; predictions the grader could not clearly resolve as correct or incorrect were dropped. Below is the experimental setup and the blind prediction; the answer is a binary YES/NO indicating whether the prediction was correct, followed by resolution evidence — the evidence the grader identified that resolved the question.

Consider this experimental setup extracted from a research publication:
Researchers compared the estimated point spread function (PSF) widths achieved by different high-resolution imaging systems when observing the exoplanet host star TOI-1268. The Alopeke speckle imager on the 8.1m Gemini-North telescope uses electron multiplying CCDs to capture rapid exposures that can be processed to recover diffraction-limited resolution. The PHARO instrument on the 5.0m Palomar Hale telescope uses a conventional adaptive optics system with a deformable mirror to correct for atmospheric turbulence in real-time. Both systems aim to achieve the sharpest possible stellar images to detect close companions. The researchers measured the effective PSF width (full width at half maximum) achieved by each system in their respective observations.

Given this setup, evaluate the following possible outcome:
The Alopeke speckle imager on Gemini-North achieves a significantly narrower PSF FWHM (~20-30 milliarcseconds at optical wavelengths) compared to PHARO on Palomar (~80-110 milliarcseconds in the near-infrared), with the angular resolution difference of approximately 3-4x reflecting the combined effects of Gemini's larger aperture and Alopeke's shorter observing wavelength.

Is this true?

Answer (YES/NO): NO